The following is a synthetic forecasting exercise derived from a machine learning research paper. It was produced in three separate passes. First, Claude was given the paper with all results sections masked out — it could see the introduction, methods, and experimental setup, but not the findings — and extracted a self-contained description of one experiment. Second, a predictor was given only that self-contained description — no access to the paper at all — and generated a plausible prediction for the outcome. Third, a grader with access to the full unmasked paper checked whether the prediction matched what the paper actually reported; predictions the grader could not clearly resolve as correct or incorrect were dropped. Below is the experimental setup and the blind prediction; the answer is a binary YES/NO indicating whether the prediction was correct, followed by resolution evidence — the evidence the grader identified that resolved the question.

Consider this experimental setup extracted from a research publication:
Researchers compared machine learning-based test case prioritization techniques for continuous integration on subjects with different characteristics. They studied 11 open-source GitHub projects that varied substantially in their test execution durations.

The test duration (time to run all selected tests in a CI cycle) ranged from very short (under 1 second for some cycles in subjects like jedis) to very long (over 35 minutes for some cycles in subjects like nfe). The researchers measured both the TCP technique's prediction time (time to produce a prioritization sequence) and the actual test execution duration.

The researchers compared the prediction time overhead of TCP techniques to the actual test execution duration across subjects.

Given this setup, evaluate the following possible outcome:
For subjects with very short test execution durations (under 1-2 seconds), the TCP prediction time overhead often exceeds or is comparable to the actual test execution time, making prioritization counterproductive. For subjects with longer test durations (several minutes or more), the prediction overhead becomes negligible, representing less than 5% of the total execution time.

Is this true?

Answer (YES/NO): NO